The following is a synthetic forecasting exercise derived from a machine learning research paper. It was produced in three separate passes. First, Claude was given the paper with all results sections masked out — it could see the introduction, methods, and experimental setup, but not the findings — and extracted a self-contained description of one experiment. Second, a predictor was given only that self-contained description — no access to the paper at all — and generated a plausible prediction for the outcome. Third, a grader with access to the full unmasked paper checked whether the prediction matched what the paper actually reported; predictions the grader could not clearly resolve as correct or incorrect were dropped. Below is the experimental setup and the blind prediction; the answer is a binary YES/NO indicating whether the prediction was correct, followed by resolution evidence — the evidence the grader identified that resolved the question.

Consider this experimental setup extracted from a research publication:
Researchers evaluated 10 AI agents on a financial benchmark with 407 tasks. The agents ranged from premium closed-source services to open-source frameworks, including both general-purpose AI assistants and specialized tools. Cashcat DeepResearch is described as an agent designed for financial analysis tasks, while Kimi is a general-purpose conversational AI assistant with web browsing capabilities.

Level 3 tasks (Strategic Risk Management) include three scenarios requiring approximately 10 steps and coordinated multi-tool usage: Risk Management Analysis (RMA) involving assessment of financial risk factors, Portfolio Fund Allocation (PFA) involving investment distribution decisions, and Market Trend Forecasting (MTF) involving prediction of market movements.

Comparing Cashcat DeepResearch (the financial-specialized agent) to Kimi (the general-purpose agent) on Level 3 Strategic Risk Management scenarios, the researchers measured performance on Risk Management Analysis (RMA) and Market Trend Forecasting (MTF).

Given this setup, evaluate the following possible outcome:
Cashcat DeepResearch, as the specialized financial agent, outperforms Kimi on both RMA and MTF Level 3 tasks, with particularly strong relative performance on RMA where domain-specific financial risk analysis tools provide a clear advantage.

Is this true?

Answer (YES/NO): NO